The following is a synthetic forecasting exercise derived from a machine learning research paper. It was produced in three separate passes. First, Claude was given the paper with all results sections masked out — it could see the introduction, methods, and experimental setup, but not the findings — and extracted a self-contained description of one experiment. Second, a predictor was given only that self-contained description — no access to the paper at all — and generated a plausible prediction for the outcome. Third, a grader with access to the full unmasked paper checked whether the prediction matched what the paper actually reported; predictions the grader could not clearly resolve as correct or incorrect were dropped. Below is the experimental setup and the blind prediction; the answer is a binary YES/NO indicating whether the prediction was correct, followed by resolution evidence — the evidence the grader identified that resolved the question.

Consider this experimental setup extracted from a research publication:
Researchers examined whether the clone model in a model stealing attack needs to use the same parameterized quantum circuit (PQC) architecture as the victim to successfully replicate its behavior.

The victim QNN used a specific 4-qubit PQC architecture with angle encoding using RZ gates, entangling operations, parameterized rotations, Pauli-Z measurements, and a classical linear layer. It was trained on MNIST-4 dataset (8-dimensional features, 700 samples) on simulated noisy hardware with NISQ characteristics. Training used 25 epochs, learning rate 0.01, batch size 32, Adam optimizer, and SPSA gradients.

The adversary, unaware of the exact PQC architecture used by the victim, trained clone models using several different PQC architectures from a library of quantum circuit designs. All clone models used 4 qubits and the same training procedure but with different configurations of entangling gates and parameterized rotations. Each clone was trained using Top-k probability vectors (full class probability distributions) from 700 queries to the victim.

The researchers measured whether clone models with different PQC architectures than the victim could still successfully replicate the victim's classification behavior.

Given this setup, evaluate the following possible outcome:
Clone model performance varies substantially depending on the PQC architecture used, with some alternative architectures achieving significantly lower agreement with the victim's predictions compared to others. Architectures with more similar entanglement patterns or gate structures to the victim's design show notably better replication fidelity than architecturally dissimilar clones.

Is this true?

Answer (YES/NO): NO